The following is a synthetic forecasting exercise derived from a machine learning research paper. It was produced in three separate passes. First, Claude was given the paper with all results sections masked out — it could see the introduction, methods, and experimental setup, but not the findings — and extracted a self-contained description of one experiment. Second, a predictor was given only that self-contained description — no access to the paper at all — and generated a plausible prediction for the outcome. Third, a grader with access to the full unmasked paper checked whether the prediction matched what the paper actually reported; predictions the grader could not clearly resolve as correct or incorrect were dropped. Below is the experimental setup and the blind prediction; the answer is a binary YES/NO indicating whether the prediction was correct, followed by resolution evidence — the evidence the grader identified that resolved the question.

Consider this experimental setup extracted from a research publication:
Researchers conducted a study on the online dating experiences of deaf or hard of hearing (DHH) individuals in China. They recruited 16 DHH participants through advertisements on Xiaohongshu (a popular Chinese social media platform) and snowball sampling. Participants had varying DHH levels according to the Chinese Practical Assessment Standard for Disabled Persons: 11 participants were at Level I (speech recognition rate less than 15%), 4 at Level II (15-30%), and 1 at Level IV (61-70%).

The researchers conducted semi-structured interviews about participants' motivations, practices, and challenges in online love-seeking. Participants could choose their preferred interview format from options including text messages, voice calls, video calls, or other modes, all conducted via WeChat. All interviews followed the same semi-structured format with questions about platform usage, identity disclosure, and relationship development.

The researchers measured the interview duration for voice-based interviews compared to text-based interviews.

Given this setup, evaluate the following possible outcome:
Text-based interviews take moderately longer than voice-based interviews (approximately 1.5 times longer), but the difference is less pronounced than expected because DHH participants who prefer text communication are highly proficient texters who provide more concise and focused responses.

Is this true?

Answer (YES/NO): NO